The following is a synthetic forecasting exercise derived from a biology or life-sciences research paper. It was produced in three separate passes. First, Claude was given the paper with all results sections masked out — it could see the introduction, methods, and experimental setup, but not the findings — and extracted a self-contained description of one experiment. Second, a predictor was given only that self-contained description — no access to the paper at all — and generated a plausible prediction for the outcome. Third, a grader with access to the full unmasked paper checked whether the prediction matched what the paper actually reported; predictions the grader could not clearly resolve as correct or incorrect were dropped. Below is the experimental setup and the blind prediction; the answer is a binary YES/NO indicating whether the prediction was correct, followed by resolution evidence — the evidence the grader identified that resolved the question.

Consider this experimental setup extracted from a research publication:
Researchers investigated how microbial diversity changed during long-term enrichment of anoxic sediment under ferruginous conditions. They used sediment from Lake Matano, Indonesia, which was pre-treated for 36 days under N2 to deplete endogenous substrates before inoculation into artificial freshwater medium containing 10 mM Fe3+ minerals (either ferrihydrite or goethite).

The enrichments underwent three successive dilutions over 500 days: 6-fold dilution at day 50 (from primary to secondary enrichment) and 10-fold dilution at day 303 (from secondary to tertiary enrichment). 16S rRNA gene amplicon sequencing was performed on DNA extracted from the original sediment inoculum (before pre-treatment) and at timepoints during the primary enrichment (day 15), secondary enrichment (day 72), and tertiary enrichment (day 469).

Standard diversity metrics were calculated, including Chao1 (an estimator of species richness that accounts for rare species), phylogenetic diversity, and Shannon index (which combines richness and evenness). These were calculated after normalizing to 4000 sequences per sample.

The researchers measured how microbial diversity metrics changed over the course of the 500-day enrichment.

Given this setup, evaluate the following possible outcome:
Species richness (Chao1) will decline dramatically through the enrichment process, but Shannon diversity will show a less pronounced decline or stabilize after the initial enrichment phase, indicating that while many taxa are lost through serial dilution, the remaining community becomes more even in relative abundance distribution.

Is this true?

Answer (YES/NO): NO